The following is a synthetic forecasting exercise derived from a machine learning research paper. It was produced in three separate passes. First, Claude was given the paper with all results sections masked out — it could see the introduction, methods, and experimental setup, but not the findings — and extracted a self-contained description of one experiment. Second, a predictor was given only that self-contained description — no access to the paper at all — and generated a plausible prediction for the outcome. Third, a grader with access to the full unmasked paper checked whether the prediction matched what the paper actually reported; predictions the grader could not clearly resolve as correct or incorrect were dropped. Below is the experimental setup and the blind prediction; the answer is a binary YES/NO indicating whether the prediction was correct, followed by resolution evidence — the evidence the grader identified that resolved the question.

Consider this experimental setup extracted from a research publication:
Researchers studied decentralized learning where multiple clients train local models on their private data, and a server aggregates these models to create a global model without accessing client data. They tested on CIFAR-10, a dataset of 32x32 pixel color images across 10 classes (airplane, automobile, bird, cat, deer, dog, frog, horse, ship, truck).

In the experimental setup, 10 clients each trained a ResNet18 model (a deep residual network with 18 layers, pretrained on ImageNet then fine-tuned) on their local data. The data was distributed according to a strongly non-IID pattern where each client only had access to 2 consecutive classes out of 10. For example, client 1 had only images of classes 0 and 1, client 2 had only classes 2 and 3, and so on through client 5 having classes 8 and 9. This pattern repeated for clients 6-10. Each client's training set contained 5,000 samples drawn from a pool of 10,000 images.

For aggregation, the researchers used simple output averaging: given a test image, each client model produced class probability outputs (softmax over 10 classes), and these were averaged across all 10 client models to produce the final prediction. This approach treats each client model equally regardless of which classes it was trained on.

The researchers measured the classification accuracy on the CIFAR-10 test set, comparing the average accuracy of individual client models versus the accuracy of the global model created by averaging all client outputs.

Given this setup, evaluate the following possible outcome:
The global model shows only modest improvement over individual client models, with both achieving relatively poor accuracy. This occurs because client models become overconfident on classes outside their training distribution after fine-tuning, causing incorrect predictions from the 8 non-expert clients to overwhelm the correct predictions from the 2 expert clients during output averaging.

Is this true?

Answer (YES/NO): YES